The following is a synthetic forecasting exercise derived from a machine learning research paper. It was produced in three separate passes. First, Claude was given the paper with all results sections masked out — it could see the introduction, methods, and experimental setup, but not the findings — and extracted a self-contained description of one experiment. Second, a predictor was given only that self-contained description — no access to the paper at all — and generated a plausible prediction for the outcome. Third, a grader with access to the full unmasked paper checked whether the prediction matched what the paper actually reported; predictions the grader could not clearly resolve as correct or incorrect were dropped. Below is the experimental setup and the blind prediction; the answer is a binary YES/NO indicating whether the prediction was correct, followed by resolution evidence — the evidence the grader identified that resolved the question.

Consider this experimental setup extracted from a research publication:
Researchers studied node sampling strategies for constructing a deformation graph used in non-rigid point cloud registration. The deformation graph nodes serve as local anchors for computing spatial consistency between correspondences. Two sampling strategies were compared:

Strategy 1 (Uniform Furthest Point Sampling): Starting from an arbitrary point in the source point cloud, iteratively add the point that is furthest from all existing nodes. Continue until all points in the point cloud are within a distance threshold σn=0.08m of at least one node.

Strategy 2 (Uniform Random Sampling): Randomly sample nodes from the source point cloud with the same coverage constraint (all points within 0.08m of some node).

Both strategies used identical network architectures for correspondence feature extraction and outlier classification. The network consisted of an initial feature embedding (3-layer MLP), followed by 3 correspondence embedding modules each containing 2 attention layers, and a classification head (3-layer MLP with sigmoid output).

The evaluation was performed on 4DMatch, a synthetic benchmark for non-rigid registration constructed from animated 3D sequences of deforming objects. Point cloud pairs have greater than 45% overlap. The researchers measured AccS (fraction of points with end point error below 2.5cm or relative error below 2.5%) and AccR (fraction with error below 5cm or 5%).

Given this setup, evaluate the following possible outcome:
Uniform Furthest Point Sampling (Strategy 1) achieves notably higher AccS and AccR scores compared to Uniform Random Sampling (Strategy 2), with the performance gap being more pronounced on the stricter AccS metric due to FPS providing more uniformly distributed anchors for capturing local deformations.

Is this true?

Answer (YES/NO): NO